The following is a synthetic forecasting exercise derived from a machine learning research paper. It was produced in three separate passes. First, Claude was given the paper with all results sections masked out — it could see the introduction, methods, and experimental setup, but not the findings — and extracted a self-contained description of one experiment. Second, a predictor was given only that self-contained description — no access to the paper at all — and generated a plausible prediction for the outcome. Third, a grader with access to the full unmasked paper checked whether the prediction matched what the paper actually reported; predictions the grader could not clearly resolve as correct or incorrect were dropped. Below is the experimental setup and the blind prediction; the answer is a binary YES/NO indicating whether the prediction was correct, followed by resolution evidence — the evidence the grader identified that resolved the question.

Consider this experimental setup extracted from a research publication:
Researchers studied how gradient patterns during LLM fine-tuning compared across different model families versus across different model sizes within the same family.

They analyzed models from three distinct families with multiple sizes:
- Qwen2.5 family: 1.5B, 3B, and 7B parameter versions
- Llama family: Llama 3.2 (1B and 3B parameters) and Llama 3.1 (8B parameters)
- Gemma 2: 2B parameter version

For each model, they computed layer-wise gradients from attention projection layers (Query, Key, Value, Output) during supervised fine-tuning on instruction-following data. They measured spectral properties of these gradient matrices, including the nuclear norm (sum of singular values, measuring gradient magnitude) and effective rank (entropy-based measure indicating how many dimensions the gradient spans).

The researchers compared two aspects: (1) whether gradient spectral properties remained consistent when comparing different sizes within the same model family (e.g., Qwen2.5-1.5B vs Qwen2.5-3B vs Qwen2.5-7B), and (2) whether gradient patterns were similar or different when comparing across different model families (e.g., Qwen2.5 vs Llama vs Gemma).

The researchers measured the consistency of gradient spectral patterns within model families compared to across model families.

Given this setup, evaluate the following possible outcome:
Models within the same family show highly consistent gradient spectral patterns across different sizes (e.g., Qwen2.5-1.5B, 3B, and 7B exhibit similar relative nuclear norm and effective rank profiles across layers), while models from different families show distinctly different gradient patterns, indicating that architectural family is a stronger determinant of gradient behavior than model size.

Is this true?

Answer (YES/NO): YES